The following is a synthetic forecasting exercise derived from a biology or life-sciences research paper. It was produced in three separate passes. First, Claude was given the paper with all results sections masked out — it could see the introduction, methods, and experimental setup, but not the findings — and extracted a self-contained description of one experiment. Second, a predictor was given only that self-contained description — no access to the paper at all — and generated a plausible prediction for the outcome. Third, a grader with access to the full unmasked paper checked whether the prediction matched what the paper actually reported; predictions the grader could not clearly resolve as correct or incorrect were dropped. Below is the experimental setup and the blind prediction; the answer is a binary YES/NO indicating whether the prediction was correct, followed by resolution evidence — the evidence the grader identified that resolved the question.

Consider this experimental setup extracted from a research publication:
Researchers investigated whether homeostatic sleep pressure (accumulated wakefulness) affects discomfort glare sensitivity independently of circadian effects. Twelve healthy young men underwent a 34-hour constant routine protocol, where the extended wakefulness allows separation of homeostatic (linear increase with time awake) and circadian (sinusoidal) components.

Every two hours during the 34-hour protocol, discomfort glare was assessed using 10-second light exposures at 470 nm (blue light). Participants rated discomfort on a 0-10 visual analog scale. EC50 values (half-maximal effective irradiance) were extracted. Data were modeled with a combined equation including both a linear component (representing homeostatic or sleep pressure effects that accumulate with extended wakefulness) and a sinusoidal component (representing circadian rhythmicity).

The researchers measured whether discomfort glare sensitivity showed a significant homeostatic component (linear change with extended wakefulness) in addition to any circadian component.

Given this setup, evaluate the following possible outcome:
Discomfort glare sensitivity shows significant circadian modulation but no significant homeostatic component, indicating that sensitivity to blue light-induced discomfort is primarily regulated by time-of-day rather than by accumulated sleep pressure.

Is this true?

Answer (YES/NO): NO